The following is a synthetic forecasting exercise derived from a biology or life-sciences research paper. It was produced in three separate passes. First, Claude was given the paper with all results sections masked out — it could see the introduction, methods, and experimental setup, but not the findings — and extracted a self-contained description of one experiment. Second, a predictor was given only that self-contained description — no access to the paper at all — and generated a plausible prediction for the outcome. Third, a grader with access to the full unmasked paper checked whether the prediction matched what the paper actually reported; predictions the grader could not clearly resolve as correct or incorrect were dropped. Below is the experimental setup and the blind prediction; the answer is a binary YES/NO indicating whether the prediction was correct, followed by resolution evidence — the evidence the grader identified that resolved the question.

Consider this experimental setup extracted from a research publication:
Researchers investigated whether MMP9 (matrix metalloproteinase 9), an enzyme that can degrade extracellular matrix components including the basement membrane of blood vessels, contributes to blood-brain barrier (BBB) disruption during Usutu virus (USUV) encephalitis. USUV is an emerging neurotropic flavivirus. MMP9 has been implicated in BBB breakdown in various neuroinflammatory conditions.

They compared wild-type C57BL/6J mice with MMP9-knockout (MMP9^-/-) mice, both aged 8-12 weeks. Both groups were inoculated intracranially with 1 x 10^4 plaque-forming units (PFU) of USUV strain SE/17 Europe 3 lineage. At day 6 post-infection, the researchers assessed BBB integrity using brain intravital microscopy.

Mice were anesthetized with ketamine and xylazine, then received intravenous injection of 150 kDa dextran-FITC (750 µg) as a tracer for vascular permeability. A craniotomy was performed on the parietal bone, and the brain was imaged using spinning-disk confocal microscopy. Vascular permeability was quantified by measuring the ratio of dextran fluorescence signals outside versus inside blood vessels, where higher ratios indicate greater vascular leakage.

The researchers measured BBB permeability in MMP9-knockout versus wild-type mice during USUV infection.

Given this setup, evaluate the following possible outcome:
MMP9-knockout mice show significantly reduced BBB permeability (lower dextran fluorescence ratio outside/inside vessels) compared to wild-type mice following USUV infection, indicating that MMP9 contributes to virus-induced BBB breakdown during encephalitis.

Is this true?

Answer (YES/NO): NO